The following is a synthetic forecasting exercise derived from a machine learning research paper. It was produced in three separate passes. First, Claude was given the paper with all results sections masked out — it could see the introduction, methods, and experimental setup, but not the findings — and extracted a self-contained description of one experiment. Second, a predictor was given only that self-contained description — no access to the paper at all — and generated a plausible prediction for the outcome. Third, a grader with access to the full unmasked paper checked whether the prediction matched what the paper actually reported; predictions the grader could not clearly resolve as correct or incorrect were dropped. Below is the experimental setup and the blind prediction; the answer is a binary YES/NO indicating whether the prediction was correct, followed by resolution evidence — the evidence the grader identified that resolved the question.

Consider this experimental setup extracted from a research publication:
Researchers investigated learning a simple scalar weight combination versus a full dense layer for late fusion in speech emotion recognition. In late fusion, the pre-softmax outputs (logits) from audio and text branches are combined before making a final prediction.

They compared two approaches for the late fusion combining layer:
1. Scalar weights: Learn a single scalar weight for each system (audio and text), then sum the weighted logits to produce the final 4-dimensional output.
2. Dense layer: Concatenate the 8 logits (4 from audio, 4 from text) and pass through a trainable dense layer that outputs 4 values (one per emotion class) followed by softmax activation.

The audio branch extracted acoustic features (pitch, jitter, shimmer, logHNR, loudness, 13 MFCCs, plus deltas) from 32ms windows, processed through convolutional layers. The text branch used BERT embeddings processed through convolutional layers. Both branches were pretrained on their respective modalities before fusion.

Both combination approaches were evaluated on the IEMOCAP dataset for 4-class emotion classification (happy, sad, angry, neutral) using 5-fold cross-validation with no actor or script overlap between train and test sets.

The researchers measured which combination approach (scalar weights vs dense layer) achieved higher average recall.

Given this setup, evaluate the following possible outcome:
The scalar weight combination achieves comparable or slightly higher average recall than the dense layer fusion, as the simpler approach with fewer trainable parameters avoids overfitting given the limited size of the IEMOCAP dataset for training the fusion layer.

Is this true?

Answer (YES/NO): NO